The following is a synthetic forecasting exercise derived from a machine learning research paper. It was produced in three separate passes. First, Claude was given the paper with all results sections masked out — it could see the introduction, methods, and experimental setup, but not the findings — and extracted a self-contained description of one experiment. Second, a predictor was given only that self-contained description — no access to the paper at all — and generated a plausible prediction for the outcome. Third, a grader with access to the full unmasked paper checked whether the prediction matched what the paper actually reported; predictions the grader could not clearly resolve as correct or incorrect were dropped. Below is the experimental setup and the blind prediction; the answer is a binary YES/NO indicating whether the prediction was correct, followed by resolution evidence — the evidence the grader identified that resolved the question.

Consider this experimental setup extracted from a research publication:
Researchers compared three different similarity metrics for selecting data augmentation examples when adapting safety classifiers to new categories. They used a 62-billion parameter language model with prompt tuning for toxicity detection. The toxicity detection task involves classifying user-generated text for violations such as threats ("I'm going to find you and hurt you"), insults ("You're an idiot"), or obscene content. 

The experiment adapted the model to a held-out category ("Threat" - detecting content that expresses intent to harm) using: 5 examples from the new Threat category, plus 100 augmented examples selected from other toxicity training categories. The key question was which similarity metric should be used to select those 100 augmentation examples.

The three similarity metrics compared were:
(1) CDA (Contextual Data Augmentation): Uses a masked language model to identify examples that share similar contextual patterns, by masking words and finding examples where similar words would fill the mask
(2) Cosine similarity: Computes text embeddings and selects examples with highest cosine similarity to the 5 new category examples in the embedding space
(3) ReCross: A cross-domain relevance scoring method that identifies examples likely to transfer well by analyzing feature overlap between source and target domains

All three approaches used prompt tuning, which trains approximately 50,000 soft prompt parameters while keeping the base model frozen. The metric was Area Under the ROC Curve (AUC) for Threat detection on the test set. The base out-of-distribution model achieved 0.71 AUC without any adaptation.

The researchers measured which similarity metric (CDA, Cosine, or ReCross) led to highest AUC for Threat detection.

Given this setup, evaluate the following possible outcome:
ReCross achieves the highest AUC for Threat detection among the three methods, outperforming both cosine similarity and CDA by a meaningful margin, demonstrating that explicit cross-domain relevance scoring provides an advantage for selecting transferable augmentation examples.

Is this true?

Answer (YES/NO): NO